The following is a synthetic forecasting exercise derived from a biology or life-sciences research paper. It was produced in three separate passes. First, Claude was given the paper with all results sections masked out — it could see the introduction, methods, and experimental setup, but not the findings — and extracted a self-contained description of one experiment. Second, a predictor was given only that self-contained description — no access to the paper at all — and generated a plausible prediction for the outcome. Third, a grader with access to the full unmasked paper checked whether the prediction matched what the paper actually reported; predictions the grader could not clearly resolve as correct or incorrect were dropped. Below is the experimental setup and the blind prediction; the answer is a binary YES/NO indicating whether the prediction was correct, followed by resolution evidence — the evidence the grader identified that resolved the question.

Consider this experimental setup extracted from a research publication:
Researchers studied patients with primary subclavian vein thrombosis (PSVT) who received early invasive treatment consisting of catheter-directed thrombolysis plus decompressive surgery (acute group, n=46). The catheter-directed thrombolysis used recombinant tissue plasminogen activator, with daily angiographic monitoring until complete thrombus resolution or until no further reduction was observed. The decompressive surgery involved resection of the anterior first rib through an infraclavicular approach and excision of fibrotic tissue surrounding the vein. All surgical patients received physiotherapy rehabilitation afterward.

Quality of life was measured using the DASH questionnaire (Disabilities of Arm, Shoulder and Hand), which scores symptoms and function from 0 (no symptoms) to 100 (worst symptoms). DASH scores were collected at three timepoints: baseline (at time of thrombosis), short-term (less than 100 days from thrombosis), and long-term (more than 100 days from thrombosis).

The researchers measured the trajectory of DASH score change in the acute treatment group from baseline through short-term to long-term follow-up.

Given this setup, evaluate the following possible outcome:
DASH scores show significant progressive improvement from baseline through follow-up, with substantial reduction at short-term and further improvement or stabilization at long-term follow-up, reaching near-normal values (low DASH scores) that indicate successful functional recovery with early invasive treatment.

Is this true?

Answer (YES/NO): NO